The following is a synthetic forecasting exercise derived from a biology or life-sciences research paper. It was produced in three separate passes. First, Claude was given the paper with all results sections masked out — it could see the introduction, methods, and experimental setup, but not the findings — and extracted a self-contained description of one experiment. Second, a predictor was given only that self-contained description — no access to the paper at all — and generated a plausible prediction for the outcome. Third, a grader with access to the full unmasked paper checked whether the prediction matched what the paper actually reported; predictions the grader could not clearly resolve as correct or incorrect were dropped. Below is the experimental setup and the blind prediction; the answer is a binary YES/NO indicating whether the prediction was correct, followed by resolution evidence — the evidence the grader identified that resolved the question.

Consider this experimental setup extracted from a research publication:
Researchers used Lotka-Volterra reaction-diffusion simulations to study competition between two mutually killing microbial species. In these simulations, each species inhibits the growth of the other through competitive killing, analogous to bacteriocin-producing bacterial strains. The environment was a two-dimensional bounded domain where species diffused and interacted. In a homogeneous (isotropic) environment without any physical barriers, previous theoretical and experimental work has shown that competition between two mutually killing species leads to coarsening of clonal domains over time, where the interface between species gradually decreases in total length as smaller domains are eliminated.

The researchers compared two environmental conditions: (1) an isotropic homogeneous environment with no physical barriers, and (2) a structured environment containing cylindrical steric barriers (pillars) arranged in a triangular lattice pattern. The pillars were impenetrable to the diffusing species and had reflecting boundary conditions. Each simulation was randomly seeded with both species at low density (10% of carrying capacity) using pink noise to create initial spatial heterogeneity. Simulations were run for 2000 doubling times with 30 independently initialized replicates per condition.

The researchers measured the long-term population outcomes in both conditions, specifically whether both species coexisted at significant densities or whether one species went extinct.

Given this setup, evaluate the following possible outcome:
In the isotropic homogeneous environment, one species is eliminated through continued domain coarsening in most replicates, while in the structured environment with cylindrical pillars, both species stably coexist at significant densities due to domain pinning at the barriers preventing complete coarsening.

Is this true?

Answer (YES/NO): YES